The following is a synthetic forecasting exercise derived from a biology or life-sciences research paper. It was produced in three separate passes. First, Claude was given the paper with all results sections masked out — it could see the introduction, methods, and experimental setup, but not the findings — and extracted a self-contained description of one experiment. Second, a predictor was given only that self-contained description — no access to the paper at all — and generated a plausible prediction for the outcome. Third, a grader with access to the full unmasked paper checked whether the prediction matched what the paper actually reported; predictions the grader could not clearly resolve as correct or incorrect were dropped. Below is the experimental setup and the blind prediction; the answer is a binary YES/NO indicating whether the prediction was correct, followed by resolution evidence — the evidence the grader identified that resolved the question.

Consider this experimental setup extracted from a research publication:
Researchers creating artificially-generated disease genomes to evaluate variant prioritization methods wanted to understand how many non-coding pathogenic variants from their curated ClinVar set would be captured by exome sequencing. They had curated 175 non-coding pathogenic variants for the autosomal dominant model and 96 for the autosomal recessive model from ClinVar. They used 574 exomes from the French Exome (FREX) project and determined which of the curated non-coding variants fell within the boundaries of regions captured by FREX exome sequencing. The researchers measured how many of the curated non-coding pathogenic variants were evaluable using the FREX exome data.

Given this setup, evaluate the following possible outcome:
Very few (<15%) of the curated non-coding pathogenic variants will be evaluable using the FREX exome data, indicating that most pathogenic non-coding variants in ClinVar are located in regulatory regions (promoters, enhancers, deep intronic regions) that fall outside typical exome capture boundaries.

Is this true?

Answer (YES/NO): NO